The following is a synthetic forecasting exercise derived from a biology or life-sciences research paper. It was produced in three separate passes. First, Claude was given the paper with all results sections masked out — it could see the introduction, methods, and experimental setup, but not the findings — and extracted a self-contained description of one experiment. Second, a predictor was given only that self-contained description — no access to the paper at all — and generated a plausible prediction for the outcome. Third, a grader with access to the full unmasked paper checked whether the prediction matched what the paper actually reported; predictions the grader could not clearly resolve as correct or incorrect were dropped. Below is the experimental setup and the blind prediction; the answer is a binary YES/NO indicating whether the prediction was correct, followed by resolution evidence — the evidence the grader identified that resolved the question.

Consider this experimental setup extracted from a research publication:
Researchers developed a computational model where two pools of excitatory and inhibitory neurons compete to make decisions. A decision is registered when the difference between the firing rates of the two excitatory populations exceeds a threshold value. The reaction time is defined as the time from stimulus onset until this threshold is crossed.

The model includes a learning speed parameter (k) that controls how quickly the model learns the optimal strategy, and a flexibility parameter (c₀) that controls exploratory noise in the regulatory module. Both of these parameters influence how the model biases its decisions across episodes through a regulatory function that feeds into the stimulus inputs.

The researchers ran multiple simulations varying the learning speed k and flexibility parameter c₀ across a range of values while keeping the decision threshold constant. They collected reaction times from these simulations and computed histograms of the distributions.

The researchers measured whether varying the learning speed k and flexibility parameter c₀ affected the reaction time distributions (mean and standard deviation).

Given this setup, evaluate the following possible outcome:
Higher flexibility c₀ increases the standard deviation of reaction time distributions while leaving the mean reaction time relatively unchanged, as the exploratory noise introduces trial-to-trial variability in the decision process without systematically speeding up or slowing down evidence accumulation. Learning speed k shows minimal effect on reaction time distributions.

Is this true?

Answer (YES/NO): NO